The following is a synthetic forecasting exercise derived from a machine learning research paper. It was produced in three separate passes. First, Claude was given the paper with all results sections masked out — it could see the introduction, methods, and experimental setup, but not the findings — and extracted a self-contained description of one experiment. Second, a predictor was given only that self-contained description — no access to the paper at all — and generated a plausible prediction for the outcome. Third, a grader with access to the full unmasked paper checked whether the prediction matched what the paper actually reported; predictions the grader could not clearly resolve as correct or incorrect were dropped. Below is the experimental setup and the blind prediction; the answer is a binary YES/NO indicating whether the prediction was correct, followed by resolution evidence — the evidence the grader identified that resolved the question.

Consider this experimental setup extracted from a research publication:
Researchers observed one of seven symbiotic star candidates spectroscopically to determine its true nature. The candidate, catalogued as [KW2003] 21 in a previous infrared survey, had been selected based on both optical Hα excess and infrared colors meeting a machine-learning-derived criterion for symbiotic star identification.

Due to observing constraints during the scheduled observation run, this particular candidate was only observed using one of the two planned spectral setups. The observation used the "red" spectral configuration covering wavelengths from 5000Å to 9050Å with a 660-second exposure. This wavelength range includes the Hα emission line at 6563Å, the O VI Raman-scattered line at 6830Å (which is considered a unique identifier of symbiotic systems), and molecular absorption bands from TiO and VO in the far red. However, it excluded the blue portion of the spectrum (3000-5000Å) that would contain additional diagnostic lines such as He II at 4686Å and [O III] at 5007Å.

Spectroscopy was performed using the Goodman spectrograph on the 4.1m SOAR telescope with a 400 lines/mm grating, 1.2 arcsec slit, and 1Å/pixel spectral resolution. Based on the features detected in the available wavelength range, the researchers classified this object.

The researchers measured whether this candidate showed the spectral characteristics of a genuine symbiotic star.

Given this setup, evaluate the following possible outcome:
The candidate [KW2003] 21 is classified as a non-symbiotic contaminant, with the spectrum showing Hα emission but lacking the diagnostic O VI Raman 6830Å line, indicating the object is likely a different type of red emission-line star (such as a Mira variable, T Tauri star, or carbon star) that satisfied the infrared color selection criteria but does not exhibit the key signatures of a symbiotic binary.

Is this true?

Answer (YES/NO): YES